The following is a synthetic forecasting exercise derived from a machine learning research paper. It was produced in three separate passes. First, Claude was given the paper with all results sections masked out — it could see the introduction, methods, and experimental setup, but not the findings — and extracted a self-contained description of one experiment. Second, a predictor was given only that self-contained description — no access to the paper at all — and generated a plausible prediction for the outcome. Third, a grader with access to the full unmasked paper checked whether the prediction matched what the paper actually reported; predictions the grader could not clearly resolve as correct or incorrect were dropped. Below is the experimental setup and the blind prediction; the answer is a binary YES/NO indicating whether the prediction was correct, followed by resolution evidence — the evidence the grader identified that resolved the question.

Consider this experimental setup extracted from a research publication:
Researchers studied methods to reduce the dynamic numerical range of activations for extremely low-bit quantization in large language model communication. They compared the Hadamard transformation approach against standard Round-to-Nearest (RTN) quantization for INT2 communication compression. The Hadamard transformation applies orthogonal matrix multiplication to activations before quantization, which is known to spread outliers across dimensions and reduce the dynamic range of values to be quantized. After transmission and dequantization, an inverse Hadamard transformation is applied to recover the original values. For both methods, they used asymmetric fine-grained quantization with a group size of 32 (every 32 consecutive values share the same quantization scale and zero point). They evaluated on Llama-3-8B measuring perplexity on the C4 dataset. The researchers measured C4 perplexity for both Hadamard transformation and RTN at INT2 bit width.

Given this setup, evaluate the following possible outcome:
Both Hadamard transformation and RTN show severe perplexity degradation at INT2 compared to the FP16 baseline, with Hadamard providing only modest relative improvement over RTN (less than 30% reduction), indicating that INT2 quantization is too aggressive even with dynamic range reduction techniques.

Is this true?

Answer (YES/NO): NO